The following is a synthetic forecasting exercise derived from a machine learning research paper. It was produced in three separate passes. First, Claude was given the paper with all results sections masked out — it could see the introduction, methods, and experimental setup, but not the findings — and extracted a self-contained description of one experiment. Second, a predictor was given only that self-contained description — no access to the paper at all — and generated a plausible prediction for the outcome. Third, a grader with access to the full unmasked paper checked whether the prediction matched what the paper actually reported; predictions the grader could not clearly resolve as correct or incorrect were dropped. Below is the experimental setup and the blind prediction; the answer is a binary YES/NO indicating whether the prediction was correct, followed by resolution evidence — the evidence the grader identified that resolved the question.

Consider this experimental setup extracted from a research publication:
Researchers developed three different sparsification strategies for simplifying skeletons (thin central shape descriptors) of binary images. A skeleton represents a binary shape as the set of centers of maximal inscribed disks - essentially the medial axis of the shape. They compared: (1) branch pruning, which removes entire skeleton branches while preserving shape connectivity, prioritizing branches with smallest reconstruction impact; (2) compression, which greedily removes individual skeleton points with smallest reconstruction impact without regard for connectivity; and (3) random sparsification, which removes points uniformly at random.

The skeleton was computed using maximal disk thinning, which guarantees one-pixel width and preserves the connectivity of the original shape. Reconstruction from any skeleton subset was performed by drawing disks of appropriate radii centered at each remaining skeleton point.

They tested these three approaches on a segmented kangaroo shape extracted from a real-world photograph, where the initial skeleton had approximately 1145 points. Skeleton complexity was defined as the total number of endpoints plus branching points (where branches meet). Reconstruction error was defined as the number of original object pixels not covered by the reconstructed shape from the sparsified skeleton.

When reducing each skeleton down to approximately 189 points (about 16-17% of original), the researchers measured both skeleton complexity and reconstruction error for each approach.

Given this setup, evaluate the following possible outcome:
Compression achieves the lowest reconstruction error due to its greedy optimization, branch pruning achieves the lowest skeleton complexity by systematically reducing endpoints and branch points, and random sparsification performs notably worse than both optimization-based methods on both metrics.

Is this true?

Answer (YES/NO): NO